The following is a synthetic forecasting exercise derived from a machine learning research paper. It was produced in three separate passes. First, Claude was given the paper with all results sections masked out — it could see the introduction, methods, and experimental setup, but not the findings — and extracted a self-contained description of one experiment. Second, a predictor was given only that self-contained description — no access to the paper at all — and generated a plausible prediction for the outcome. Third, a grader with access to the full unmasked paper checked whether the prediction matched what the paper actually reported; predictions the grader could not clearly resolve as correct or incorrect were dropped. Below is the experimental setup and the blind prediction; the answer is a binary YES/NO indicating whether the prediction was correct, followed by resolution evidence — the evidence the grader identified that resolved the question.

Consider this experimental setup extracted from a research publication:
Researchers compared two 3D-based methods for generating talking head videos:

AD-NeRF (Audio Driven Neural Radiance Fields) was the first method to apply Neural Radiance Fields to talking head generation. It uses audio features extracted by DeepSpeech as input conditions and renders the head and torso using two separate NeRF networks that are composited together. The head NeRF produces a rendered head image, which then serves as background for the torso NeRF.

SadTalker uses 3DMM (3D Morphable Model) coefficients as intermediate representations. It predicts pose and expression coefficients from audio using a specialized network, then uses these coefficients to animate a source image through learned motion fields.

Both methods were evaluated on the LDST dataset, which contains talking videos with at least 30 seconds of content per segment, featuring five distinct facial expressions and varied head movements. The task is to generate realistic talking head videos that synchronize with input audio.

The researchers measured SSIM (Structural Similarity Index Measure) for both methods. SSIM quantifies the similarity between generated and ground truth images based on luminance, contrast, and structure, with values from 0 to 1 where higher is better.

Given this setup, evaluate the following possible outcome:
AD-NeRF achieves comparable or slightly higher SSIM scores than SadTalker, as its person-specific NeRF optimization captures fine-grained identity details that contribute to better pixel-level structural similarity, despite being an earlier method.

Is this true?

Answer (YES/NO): NO